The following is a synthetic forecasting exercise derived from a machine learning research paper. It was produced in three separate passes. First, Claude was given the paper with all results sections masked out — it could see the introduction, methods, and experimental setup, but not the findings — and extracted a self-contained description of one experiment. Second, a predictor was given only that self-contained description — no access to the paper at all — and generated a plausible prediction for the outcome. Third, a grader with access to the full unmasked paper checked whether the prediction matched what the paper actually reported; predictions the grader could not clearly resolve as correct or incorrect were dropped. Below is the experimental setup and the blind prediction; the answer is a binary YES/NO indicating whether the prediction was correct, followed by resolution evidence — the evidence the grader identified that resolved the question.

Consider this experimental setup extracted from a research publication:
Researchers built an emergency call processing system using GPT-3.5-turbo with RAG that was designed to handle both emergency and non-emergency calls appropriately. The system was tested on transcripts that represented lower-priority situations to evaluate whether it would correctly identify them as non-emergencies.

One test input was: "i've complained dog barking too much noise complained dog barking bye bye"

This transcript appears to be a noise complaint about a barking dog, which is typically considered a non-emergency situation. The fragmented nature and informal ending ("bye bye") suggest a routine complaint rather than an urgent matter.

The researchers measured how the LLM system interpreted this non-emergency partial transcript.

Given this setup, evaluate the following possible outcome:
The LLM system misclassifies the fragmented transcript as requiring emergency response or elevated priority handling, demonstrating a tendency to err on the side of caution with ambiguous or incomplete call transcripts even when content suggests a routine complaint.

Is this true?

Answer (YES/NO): NO